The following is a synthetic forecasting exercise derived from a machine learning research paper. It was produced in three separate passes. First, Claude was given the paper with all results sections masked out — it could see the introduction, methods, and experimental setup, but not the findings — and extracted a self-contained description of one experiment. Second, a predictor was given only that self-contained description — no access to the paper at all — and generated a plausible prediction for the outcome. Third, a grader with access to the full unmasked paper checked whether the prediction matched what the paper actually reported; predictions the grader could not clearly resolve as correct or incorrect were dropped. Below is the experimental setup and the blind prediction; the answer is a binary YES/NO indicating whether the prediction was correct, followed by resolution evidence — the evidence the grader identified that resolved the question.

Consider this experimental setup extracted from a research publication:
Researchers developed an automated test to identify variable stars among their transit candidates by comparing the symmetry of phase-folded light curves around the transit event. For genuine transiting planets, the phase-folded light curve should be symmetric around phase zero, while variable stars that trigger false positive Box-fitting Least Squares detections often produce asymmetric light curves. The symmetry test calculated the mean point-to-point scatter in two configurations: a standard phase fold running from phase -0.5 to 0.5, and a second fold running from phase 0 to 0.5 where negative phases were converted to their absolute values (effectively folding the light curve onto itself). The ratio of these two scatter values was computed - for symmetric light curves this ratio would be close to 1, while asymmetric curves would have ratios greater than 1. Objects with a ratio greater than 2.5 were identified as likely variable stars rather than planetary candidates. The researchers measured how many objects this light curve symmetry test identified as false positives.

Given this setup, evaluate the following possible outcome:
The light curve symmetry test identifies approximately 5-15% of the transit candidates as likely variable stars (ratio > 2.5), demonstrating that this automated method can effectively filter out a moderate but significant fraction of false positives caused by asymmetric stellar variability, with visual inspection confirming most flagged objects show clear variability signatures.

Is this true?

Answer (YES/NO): NO